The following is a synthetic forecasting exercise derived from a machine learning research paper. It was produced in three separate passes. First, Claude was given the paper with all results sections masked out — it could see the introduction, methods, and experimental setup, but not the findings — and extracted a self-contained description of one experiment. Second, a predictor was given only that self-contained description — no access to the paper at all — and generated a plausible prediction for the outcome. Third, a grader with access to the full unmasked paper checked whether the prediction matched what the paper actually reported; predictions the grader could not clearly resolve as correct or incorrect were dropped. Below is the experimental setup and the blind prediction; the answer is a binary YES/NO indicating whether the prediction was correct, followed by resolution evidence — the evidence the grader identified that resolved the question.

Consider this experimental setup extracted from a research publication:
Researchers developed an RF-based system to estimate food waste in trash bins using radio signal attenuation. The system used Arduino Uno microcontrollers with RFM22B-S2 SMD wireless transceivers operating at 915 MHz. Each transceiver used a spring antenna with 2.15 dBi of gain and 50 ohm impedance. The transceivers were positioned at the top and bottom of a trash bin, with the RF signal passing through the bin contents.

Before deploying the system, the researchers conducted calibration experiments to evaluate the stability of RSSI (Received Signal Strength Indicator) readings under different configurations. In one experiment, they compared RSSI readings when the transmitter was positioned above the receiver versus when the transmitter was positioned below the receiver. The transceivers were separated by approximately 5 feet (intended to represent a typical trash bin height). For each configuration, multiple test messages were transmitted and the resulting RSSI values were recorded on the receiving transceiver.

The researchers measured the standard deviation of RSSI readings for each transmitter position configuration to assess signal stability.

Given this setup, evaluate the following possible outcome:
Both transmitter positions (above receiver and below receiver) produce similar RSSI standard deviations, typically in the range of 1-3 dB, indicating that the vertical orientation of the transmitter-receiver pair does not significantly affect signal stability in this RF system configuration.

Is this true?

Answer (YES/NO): NO